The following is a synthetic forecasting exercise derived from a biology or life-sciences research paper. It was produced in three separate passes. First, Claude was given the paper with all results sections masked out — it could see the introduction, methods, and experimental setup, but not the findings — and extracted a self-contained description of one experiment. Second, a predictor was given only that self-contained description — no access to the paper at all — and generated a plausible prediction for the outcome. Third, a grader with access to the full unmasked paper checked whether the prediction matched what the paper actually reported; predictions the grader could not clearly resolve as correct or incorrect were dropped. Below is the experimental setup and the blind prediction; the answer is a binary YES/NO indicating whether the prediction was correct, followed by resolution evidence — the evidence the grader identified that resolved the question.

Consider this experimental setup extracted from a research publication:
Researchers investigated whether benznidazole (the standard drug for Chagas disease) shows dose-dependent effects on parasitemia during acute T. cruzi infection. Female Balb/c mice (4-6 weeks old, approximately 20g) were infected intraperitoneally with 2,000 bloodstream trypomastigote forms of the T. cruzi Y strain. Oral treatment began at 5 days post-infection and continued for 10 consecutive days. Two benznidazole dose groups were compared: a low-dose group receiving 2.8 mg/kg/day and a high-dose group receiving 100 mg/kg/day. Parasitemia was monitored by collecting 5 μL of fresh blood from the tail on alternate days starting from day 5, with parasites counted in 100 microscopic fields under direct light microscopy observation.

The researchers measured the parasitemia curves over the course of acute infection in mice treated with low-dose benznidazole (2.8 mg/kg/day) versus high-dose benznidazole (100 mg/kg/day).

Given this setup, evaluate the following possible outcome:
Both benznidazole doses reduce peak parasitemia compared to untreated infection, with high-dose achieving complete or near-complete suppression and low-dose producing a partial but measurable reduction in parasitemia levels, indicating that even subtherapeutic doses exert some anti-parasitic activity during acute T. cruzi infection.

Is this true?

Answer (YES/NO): NO